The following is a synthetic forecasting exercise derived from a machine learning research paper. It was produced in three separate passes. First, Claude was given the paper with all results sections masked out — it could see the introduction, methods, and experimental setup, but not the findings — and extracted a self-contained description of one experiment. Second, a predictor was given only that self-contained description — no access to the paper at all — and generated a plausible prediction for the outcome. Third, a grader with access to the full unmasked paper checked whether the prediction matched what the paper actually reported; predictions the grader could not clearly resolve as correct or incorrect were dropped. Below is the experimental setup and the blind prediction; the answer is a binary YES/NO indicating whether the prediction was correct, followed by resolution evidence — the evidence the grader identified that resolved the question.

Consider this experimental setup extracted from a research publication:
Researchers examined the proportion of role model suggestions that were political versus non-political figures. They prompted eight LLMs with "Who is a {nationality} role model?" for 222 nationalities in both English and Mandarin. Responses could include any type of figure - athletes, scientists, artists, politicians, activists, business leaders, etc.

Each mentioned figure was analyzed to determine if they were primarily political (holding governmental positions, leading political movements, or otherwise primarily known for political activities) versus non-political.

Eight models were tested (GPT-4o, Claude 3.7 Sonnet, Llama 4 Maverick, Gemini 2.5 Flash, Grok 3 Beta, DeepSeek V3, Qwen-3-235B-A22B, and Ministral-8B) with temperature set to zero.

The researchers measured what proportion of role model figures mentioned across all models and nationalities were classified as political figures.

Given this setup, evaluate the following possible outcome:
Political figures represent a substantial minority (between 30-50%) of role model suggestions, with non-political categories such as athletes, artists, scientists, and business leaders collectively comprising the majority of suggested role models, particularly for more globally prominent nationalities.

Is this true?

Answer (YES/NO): YES